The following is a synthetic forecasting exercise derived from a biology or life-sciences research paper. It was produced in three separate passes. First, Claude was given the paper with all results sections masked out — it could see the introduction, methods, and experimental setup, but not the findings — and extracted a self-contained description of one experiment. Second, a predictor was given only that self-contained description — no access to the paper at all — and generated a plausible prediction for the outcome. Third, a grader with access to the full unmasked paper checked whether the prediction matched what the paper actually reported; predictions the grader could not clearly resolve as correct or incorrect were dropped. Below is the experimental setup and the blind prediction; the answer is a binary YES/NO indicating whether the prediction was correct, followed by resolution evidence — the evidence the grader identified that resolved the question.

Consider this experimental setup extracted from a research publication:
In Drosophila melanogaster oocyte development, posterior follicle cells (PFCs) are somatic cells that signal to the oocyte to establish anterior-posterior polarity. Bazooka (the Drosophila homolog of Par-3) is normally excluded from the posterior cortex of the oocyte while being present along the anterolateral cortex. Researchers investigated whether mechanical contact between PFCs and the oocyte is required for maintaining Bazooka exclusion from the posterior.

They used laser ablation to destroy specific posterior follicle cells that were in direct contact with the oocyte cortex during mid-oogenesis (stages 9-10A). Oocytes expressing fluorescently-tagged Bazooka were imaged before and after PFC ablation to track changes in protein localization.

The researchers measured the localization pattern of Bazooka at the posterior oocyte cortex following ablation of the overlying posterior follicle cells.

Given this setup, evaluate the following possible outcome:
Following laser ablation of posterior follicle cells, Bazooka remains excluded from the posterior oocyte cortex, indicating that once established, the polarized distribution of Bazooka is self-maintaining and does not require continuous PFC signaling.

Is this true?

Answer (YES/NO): NO